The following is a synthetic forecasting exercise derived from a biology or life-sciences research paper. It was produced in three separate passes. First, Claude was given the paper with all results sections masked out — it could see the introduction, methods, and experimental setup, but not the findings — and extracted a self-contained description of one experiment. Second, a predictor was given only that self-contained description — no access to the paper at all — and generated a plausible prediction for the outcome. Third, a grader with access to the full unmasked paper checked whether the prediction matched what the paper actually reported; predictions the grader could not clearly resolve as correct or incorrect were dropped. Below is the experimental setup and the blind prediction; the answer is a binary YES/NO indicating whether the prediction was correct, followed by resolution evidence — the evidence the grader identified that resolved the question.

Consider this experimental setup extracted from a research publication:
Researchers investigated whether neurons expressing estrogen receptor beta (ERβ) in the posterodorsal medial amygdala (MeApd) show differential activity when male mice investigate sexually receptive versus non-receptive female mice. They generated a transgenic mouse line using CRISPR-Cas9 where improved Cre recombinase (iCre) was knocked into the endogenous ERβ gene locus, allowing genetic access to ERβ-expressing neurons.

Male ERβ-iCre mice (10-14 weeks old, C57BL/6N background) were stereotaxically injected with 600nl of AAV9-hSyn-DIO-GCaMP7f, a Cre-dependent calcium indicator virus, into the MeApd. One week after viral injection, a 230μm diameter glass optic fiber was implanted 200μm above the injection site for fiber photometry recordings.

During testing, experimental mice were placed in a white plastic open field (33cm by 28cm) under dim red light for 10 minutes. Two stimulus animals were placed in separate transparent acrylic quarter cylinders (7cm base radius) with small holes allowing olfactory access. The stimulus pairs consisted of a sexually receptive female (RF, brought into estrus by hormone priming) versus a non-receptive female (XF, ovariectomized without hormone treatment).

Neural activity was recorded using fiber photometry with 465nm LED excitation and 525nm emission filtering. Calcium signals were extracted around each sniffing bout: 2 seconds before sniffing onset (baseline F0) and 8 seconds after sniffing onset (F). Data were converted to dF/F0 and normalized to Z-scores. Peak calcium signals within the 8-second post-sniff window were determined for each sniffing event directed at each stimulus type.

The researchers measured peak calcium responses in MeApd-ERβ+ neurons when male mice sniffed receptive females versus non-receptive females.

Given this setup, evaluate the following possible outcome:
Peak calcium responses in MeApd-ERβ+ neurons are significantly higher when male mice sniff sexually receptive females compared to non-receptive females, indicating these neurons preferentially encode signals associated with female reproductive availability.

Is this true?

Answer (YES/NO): YES